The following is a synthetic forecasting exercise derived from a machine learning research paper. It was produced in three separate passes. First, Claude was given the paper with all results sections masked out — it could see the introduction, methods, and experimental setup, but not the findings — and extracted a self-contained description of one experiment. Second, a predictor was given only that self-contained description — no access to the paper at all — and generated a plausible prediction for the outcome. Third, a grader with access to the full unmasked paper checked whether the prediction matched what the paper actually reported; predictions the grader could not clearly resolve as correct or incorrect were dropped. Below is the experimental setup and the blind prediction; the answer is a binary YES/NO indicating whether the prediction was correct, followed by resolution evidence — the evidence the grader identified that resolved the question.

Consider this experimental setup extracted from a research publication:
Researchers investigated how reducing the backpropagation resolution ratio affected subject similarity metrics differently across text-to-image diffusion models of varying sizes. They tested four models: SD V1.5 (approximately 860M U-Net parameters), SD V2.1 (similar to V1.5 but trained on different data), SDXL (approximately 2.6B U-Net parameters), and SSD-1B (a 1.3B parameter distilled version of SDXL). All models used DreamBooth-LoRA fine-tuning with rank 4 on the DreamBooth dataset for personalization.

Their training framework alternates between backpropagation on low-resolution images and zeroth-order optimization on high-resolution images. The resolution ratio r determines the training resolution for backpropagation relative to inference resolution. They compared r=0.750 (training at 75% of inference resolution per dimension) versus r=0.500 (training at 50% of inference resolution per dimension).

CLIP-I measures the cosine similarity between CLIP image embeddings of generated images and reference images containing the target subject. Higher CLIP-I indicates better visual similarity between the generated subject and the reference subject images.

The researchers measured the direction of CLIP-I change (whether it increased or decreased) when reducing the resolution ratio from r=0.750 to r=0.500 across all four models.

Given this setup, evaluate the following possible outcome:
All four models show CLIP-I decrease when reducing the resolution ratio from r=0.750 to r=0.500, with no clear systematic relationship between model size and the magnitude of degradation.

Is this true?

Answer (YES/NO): NO